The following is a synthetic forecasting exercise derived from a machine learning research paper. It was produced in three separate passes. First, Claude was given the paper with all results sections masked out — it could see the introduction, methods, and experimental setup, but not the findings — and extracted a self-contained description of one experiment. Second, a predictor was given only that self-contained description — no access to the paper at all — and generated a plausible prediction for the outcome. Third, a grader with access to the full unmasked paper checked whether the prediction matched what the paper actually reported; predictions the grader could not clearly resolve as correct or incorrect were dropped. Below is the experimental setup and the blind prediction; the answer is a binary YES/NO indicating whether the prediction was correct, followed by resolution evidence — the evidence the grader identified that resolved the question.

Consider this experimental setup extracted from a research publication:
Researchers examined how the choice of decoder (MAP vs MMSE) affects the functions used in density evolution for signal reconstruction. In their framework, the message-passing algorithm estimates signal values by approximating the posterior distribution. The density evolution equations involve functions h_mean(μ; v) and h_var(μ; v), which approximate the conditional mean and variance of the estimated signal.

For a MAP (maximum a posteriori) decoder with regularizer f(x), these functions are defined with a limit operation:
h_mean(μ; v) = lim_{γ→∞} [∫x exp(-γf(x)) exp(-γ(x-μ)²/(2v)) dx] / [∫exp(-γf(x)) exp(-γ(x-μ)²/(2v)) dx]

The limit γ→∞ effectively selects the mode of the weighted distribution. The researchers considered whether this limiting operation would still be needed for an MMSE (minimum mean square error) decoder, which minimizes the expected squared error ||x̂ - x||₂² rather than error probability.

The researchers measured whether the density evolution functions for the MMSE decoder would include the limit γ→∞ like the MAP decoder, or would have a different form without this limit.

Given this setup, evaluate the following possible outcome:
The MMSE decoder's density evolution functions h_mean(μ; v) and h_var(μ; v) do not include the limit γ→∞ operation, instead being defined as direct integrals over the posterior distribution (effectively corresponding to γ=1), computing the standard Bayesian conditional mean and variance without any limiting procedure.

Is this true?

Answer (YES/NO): YES